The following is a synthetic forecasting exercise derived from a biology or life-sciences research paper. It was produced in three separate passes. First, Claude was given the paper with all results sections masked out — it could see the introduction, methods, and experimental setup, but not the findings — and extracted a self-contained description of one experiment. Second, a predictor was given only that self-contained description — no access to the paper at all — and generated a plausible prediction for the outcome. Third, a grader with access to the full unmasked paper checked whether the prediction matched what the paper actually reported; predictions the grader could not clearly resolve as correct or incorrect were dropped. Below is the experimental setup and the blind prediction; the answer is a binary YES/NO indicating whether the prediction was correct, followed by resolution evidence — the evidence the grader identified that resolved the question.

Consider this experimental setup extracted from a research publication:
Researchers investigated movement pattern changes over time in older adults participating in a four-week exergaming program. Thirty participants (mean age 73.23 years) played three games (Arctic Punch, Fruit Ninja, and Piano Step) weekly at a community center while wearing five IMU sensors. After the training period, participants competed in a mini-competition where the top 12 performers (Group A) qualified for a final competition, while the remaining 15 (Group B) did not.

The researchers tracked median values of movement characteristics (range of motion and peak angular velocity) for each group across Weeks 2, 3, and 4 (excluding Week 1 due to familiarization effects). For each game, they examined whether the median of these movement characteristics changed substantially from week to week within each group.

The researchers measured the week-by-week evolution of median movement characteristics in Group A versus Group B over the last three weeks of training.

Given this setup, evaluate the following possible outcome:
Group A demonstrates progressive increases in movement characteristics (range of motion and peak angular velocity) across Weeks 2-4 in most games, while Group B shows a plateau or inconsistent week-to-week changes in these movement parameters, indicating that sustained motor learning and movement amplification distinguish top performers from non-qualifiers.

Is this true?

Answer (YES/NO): NO